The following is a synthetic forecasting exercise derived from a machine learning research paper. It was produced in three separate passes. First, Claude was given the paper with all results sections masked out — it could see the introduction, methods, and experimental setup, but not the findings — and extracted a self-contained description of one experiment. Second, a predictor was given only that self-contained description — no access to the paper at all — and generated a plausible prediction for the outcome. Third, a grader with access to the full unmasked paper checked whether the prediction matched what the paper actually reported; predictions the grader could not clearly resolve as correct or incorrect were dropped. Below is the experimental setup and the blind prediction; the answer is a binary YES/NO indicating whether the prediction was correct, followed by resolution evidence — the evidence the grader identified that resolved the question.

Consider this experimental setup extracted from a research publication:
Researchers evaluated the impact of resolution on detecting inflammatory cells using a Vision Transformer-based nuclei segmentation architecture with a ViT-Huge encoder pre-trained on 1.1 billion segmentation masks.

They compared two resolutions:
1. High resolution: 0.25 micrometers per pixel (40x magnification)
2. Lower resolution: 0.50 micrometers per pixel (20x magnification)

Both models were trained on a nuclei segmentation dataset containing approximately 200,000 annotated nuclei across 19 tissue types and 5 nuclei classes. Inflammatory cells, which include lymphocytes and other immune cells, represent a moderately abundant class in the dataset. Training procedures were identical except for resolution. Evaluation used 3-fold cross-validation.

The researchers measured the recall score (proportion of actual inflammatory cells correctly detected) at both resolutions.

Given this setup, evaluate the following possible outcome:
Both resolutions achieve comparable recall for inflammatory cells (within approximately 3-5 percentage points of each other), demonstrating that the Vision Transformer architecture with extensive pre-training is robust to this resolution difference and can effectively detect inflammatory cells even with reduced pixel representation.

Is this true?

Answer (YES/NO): NO